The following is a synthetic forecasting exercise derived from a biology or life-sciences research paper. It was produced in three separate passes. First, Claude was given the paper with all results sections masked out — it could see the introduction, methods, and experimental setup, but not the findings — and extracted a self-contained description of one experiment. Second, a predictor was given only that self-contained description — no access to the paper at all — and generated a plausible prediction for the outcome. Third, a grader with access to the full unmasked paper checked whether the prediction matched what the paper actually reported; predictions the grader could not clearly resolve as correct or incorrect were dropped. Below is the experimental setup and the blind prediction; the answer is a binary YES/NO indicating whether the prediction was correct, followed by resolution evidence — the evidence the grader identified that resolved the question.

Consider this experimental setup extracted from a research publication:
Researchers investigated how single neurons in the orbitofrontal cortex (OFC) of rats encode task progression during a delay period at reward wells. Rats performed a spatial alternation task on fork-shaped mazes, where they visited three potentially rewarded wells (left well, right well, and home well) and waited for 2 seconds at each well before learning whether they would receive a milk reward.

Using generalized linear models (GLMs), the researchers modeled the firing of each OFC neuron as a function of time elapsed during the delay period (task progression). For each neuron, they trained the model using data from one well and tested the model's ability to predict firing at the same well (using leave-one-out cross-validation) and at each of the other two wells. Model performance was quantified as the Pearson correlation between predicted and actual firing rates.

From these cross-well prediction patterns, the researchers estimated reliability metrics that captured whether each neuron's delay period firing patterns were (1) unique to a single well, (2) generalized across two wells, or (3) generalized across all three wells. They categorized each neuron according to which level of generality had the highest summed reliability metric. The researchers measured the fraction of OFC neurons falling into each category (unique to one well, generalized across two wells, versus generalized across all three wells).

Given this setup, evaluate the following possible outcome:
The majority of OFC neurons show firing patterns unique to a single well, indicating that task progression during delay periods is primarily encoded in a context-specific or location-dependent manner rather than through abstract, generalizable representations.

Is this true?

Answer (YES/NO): NO